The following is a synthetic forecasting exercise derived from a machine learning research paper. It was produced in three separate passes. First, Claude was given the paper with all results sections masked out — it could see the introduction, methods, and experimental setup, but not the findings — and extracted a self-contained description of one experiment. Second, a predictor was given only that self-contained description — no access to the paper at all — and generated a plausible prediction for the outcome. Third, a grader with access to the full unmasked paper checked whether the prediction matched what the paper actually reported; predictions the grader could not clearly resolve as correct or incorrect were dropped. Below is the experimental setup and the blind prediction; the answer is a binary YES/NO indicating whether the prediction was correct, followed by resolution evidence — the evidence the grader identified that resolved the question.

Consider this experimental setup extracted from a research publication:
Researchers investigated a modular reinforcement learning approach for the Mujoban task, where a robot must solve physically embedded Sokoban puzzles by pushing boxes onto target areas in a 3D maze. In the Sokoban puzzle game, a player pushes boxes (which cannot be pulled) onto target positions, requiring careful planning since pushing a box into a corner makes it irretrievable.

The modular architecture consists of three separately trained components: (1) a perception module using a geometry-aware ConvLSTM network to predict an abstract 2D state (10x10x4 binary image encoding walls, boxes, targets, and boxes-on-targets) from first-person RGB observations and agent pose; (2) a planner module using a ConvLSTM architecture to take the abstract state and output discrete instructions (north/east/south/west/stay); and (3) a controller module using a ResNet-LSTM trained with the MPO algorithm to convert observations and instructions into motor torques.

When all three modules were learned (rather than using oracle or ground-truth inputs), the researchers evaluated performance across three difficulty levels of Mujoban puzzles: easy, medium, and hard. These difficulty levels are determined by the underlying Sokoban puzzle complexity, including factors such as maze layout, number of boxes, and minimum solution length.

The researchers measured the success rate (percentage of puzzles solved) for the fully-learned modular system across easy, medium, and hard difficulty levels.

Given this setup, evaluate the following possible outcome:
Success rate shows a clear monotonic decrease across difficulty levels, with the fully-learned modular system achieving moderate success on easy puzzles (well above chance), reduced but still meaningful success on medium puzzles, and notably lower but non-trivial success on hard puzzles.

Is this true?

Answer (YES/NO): NO